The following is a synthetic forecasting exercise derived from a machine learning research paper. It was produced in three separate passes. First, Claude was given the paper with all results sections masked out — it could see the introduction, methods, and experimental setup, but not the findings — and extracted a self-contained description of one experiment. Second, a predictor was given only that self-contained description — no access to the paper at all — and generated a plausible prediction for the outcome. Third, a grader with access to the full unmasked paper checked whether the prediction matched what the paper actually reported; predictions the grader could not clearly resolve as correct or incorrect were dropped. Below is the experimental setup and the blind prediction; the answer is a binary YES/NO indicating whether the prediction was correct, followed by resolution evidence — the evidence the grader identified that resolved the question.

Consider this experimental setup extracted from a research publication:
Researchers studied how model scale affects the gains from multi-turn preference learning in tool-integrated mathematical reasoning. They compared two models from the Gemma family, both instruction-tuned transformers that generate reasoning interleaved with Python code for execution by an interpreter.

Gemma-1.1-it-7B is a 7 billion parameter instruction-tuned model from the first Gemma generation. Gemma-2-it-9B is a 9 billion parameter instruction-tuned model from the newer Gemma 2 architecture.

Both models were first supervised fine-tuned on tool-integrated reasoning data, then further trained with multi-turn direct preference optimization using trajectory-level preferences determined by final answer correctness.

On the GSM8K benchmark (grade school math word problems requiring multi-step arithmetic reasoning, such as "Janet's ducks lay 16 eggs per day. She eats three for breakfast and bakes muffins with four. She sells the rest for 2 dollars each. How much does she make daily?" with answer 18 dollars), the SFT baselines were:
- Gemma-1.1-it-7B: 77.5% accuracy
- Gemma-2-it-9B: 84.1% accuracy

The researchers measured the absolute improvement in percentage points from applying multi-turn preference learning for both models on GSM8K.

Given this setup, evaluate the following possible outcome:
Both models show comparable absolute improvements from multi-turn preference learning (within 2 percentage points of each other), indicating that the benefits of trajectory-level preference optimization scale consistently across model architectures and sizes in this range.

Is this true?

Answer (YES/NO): NO